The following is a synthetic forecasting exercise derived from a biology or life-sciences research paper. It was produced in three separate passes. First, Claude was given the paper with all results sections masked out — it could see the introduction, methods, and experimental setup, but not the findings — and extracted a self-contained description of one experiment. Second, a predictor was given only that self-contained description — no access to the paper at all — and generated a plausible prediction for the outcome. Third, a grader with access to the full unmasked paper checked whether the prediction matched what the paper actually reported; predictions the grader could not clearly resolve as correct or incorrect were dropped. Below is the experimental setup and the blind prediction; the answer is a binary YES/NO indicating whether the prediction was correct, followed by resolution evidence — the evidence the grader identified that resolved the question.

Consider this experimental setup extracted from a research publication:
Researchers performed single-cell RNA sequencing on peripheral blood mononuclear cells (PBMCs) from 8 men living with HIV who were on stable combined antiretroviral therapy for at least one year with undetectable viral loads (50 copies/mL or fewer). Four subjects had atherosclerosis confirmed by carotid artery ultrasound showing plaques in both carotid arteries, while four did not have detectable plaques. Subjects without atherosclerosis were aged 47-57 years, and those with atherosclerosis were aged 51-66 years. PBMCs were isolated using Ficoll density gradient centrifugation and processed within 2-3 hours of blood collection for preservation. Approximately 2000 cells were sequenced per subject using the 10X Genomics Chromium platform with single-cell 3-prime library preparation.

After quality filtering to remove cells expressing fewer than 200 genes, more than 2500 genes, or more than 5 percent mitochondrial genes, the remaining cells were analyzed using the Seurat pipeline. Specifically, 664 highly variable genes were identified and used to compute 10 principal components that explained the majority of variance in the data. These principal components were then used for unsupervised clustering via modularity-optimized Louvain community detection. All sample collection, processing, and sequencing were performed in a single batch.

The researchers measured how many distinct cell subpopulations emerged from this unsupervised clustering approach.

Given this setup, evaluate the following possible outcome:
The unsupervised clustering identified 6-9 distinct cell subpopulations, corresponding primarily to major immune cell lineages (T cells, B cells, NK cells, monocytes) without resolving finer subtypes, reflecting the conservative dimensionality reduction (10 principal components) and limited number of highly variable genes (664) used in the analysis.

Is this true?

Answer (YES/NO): NO